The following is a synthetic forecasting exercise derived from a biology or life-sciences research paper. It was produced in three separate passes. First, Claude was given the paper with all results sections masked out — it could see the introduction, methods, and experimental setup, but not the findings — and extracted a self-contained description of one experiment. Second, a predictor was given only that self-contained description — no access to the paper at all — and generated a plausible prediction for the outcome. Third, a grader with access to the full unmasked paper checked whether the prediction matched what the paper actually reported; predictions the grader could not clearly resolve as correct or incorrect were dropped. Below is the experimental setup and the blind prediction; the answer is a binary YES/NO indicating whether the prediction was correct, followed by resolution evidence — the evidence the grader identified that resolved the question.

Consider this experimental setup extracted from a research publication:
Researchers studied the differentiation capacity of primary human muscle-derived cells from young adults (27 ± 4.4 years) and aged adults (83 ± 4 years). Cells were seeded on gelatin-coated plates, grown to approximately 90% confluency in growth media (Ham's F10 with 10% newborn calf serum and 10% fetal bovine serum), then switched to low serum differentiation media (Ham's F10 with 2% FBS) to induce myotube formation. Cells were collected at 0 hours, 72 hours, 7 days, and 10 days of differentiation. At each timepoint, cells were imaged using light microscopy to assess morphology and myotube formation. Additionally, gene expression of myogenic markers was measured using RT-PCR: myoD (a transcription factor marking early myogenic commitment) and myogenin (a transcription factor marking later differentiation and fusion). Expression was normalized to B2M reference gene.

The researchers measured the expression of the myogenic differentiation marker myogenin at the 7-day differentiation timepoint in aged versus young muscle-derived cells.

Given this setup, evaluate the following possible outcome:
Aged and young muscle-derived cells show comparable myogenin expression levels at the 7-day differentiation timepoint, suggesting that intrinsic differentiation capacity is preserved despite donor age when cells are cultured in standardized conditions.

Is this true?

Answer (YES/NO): NO